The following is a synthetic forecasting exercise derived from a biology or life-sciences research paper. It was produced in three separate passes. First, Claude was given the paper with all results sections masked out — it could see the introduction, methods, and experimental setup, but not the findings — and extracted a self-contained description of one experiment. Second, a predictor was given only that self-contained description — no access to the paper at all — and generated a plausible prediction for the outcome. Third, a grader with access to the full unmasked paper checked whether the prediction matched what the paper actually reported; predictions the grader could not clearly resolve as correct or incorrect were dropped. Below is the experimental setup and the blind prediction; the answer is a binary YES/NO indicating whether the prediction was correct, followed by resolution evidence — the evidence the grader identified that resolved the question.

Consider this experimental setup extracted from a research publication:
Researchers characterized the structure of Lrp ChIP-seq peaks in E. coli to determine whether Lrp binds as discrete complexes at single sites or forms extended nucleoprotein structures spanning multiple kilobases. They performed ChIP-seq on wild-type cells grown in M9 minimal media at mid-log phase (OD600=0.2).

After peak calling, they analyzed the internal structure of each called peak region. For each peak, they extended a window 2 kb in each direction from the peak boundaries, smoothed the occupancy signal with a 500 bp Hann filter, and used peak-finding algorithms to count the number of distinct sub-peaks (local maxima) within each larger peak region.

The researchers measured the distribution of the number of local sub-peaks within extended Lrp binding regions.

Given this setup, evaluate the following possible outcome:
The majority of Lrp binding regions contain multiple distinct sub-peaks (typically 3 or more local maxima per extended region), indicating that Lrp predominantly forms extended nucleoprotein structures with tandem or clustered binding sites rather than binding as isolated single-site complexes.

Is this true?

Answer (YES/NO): NO